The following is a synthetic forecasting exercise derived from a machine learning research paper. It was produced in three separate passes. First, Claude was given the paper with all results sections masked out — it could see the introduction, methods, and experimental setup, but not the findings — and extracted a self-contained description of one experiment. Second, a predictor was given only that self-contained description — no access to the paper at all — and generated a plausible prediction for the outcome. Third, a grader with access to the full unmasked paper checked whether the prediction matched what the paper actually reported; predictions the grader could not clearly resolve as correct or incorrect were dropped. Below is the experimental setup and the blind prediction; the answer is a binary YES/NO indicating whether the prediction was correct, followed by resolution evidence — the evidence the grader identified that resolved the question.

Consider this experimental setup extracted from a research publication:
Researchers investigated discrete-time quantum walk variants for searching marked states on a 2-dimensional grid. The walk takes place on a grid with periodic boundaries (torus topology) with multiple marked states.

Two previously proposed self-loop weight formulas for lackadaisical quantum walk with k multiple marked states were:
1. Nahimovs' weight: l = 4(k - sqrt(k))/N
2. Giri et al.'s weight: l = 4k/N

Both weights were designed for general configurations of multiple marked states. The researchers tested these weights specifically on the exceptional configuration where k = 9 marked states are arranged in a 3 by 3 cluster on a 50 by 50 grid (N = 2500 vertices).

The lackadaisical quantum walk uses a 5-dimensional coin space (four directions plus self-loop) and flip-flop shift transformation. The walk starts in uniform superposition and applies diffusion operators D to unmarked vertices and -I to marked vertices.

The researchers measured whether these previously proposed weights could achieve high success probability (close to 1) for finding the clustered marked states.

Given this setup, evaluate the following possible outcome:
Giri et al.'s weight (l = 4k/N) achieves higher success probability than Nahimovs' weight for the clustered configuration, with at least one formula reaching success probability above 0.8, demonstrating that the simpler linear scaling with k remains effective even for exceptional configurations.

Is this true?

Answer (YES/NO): NO